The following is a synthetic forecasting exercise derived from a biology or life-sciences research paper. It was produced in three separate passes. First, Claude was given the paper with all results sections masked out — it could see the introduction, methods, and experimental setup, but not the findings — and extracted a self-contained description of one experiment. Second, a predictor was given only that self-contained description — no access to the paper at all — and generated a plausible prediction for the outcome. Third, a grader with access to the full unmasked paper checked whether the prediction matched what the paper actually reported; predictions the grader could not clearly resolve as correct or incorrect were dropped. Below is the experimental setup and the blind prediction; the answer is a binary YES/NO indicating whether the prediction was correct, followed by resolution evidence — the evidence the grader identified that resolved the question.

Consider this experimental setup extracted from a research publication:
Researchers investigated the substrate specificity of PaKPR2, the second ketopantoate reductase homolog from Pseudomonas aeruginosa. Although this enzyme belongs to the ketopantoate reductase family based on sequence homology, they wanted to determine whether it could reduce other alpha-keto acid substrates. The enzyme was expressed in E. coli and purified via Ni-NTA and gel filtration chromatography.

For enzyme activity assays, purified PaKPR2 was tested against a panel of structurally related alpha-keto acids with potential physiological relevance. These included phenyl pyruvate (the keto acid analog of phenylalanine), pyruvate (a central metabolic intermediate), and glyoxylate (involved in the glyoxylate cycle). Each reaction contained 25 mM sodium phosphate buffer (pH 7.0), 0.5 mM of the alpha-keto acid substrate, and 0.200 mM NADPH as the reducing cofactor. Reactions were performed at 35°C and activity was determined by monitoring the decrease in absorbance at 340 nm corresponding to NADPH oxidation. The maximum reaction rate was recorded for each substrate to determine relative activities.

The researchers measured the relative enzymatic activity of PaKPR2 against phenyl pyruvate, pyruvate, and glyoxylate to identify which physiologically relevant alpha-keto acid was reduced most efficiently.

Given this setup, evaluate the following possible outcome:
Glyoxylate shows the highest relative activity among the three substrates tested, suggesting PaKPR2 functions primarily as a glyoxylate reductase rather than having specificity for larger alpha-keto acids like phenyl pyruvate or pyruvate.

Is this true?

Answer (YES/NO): NO